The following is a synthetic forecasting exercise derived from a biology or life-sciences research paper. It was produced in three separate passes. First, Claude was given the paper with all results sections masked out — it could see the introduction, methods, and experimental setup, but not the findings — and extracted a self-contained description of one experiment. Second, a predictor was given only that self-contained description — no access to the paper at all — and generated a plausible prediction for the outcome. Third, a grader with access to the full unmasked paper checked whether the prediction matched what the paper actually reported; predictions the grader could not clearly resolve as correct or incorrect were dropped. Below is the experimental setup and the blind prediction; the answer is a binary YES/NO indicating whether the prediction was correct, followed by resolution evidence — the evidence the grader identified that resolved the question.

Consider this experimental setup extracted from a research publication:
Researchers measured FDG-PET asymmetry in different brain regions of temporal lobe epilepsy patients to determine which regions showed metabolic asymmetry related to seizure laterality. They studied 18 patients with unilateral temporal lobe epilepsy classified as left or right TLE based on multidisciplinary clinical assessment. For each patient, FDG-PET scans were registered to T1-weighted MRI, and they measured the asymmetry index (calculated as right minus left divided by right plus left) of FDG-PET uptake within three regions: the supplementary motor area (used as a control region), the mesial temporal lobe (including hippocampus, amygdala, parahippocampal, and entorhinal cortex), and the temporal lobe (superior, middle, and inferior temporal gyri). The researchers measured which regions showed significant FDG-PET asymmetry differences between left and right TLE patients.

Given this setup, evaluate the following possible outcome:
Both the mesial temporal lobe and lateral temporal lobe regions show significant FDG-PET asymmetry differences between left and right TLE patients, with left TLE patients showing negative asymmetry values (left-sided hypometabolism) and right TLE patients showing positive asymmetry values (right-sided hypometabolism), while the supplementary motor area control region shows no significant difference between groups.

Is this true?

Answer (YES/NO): NO